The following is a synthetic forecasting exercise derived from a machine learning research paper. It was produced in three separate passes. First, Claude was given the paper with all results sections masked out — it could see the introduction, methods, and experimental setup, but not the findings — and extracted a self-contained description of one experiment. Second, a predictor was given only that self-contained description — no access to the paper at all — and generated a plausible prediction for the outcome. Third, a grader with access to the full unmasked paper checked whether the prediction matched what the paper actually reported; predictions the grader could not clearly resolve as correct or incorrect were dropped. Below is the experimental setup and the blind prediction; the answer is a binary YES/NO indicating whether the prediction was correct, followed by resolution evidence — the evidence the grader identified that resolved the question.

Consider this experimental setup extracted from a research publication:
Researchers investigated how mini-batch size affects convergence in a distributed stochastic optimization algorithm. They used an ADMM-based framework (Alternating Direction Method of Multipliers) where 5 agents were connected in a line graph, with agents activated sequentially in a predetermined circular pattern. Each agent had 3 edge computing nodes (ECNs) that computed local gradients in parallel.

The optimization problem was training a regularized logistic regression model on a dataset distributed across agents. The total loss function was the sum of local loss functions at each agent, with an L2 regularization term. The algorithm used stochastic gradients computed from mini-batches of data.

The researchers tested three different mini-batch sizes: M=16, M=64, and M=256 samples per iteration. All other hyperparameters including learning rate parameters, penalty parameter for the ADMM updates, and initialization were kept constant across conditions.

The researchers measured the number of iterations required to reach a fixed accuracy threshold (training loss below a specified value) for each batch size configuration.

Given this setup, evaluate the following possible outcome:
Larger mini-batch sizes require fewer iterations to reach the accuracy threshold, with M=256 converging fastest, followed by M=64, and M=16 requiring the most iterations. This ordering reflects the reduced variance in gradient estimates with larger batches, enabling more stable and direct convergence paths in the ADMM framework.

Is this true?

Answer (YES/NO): YES